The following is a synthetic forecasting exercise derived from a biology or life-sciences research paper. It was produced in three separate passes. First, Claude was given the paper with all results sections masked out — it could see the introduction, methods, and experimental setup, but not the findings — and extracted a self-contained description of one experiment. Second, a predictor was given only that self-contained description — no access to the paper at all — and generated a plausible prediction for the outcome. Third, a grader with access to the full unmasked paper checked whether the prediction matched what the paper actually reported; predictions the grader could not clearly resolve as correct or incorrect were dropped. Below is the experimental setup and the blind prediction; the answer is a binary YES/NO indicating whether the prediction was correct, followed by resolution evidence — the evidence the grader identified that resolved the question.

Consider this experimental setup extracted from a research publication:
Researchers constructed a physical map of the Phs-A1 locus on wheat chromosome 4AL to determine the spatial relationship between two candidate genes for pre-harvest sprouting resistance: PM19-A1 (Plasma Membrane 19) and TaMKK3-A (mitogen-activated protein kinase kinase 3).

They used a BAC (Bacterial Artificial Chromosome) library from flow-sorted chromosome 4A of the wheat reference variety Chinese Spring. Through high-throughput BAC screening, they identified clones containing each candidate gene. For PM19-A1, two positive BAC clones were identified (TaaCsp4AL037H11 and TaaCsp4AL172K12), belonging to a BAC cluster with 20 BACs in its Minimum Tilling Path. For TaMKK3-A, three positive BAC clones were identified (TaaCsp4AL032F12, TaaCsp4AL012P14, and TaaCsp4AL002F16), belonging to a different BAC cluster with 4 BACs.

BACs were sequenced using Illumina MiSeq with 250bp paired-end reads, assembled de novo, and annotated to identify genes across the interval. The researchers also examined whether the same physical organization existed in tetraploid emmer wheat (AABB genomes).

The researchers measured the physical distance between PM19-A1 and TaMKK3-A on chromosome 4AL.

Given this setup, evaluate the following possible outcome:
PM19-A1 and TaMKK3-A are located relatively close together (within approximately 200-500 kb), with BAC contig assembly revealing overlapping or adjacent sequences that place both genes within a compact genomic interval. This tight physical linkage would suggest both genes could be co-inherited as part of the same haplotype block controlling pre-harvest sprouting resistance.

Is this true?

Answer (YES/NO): NO